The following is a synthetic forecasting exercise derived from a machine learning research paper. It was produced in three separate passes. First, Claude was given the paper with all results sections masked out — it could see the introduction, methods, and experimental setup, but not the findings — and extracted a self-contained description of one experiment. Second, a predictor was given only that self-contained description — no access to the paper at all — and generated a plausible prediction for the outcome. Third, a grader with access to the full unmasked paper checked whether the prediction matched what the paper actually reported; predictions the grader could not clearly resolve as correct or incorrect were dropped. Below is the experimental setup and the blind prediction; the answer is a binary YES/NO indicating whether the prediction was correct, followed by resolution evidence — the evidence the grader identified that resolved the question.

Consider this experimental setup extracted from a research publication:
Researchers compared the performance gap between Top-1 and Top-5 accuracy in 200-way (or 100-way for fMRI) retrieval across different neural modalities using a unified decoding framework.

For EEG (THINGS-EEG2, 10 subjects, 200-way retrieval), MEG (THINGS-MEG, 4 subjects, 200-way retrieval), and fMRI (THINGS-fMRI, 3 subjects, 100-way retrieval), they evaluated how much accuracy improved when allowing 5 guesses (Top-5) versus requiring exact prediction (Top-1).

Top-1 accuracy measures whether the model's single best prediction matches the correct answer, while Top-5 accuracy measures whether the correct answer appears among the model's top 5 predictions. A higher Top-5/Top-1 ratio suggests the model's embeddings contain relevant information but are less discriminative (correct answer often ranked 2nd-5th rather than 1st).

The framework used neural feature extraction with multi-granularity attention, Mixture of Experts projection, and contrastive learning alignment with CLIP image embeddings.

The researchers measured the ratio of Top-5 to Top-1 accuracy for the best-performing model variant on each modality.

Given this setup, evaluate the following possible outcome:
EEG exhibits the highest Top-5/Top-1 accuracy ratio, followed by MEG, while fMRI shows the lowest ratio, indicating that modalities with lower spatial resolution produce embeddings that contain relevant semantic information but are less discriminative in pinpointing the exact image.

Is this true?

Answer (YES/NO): NO